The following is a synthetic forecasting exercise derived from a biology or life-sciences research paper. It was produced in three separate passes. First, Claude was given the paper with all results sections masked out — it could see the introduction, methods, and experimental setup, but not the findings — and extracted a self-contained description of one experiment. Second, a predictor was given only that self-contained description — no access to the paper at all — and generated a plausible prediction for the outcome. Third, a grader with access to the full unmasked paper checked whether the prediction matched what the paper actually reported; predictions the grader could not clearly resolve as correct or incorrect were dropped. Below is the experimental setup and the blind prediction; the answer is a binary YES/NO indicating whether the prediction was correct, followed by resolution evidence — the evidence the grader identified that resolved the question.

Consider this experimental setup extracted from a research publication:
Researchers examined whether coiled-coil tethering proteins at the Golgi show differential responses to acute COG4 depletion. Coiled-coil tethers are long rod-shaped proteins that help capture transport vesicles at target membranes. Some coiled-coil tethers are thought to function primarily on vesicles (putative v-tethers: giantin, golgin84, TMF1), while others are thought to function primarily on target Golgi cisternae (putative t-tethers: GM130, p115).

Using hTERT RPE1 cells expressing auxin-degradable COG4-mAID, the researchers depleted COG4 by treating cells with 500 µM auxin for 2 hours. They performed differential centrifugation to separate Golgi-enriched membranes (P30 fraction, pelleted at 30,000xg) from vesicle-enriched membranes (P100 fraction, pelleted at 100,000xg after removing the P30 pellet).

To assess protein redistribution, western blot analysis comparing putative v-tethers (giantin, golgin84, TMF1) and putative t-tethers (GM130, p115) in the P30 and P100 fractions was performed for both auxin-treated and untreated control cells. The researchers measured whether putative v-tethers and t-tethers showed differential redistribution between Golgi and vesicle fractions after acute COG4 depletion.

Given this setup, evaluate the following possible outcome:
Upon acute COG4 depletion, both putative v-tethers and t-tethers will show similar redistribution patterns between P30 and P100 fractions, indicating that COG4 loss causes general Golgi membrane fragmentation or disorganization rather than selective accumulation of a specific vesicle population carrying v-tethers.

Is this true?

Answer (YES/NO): NO